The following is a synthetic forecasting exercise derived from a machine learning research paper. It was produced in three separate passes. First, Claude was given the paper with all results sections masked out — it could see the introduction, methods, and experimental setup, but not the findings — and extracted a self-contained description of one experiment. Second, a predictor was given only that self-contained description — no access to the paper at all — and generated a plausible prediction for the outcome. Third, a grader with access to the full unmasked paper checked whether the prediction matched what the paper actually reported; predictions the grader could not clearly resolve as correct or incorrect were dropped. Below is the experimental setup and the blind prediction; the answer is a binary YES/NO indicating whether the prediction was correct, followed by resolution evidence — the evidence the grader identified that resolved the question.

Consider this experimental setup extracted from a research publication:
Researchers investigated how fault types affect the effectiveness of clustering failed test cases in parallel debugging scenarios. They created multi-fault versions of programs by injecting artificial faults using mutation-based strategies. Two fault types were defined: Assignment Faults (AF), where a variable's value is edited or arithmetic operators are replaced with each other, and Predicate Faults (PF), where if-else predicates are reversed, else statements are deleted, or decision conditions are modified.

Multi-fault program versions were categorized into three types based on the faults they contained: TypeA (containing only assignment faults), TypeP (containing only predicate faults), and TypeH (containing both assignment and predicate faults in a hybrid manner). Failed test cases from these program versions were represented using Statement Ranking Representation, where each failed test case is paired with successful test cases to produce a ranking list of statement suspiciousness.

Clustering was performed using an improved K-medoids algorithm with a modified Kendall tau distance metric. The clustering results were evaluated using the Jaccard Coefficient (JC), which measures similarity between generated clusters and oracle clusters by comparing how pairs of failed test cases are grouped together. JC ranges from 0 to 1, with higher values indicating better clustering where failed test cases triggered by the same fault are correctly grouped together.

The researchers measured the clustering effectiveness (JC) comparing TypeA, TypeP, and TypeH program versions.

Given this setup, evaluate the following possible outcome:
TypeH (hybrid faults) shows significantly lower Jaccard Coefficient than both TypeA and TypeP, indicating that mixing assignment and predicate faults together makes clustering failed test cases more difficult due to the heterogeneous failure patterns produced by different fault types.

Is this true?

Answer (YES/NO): NO